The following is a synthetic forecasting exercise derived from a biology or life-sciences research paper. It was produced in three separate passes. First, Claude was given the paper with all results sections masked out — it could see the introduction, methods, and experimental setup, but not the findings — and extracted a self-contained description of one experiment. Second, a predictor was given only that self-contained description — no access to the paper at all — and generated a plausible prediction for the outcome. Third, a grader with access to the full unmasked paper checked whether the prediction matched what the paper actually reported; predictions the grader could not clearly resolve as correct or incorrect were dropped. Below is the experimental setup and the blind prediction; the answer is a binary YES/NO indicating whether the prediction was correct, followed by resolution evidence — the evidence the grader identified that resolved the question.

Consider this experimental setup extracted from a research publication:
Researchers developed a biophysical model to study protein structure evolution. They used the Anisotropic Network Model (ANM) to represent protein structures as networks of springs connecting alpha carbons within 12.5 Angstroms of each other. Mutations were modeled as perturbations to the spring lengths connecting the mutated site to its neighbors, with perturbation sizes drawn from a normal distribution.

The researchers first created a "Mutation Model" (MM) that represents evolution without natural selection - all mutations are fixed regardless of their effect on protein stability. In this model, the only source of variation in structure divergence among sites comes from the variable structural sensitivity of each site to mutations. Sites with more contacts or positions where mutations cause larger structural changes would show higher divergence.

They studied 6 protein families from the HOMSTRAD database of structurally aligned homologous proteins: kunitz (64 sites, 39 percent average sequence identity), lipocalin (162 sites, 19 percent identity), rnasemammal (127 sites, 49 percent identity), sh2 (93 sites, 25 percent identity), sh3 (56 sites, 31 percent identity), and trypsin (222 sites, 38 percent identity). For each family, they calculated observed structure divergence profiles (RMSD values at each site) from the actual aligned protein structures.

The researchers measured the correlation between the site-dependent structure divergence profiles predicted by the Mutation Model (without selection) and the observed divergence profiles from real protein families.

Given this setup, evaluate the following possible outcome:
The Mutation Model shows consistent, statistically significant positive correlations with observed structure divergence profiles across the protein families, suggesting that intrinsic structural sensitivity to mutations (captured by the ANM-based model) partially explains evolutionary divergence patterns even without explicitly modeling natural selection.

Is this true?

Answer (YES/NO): YES